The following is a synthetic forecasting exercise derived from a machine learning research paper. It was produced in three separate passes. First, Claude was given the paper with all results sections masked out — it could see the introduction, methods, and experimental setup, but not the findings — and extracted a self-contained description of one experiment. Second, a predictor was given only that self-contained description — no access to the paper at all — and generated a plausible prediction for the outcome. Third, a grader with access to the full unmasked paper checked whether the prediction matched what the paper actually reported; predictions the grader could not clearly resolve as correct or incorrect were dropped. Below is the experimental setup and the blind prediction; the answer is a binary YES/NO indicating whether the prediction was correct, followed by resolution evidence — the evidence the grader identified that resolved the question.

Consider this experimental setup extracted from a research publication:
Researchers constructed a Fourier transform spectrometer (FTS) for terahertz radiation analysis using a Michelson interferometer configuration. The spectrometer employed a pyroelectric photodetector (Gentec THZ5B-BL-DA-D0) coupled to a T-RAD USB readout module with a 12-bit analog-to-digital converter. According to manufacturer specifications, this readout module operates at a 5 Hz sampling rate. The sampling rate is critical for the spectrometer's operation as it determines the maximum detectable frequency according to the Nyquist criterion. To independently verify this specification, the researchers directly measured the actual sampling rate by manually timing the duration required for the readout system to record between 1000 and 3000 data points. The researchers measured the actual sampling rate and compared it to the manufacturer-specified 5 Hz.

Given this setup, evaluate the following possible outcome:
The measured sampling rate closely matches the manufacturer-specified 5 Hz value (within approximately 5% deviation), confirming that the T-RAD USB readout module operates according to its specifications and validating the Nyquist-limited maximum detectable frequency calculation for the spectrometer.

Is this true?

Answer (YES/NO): NO